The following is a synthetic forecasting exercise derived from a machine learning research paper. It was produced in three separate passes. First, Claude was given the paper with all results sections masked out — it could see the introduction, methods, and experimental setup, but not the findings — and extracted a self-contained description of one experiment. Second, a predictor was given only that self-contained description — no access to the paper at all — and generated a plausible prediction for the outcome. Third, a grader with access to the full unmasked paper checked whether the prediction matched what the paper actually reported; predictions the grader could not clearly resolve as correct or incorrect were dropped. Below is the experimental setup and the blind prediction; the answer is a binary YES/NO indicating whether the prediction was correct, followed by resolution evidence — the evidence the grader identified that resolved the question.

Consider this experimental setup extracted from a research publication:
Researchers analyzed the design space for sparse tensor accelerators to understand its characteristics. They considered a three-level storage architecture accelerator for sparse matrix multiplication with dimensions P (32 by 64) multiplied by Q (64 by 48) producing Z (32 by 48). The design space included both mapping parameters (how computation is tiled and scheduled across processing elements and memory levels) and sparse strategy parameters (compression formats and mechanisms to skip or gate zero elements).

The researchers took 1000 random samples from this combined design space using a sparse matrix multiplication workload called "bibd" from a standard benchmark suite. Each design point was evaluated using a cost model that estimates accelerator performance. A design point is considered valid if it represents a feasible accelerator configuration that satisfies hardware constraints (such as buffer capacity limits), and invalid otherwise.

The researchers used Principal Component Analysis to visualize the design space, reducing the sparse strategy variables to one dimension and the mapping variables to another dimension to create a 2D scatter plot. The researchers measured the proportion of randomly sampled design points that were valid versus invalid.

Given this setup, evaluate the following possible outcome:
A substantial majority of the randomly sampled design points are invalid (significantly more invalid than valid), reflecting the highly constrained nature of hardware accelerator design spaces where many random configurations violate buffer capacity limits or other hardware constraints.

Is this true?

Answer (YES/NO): YES